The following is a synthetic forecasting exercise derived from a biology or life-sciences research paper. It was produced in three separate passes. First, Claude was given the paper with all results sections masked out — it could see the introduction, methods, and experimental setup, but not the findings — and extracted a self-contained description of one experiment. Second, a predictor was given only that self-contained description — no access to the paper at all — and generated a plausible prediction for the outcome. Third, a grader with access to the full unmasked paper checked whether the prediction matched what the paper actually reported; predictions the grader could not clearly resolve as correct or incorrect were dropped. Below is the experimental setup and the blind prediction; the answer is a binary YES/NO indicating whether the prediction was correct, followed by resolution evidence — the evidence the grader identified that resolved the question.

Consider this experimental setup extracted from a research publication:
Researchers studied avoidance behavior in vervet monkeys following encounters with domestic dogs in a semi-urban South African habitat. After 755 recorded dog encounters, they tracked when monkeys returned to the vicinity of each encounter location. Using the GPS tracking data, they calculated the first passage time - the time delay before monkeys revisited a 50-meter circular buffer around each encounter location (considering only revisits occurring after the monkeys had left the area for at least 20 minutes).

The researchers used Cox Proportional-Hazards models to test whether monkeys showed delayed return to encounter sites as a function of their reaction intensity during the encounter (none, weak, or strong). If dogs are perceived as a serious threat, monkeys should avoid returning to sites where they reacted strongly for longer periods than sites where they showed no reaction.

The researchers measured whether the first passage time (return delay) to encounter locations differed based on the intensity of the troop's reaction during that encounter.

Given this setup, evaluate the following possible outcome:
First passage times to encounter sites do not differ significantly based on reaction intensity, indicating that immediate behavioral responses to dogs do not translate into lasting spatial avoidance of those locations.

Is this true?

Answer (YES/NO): YES